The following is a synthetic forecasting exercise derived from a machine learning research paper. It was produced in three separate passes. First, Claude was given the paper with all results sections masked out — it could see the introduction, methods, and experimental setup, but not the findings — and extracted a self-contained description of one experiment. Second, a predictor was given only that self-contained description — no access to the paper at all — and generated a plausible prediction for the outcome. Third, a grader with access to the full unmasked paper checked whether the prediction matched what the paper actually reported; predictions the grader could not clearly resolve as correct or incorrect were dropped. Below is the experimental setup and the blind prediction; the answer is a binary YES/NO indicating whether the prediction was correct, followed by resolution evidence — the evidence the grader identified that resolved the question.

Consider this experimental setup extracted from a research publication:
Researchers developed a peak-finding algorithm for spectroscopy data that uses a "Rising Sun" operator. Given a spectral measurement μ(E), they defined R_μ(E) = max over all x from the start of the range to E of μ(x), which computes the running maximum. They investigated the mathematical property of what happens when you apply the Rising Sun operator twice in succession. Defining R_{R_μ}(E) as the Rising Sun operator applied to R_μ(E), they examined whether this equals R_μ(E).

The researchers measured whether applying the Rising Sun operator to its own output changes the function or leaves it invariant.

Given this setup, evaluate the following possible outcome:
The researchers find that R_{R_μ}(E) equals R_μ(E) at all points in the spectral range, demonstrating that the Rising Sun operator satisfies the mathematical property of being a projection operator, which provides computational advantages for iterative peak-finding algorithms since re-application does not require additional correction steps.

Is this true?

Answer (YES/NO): NO